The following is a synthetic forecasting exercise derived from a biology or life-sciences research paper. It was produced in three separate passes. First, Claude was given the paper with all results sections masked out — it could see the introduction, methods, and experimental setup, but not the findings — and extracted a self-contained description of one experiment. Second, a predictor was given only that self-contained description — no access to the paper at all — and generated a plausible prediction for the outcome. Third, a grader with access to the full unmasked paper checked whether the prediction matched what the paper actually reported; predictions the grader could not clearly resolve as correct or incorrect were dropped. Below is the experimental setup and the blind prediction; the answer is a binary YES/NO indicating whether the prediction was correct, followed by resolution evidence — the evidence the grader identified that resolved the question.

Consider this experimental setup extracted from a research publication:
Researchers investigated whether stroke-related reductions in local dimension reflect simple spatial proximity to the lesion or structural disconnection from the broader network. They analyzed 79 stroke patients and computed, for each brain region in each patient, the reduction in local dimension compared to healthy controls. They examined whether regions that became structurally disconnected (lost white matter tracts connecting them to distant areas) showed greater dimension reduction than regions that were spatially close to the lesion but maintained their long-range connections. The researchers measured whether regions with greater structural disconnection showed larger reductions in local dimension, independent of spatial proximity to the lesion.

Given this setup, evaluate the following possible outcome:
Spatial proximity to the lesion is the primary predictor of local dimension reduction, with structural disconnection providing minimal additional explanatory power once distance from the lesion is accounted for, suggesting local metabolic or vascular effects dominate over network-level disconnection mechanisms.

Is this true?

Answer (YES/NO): NO